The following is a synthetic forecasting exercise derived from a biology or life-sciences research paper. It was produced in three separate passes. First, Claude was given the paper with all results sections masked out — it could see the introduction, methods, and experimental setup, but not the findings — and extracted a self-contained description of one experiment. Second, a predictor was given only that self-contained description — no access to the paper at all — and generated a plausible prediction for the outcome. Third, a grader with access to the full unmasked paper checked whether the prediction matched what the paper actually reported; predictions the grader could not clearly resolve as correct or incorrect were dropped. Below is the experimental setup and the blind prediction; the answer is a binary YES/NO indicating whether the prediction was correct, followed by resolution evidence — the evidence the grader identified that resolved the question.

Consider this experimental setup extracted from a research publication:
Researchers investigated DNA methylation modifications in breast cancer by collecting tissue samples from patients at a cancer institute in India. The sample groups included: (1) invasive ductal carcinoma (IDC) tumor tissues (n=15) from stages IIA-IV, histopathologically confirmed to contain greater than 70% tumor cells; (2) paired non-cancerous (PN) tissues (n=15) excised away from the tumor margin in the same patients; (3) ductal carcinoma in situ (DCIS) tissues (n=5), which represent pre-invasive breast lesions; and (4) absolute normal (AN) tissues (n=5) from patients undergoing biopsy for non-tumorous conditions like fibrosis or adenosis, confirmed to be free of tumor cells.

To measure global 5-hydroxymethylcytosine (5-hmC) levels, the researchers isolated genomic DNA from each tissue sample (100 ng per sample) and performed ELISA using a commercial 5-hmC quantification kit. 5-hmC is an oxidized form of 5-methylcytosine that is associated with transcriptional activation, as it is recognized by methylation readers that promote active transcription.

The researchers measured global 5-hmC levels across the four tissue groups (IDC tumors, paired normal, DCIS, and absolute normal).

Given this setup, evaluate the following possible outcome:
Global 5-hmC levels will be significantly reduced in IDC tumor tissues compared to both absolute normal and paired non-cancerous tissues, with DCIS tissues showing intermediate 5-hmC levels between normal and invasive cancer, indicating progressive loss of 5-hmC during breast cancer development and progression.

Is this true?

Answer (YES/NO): NO